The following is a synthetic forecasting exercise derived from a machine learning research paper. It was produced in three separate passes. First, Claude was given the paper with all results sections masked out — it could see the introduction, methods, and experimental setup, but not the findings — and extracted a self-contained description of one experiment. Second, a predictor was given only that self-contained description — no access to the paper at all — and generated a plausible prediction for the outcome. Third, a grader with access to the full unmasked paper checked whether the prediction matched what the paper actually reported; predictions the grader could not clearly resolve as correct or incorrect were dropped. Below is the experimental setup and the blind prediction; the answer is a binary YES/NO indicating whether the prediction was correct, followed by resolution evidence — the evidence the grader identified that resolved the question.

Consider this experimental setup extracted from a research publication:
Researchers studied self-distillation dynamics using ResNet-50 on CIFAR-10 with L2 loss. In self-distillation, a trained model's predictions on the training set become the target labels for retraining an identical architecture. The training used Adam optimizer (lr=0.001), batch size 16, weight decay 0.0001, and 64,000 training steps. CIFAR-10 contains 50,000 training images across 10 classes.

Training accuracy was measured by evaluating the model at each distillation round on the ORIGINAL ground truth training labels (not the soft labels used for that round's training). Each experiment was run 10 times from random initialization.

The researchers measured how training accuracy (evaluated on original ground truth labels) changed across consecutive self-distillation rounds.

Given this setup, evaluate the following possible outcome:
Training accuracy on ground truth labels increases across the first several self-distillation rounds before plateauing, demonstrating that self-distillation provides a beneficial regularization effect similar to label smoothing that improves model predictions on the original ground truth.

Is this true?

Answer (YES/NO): NO